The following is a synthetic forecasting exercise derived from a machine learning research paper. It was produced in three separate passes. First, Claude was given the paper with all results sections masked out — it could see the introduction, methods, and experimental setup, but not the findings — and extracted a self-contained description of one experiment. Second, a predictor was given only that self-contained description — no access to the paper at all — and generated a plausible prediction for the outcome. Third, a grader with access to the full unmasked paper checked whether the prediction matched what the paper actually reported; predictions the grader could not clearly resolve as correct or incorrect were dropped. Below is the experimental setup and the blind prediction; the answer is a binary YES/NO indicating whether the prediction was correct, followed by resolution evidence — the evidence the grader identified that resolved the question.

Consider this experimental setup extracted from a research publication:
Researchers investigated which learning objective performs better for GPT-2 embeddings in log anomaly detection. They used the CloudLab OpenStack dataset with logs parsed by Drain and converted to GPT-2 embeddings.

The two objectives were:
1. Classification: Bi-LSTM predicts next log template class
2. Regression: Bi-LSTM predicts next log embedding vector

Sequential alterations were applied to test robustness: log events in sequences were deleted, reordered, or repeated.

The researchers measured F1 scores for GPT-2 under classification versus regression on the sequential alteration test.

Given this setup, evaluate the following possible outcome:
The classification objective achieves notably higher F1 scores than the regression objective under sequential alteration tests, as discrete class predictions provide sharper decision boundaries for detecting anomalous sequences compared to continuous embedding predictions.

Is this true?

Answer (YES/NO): NO